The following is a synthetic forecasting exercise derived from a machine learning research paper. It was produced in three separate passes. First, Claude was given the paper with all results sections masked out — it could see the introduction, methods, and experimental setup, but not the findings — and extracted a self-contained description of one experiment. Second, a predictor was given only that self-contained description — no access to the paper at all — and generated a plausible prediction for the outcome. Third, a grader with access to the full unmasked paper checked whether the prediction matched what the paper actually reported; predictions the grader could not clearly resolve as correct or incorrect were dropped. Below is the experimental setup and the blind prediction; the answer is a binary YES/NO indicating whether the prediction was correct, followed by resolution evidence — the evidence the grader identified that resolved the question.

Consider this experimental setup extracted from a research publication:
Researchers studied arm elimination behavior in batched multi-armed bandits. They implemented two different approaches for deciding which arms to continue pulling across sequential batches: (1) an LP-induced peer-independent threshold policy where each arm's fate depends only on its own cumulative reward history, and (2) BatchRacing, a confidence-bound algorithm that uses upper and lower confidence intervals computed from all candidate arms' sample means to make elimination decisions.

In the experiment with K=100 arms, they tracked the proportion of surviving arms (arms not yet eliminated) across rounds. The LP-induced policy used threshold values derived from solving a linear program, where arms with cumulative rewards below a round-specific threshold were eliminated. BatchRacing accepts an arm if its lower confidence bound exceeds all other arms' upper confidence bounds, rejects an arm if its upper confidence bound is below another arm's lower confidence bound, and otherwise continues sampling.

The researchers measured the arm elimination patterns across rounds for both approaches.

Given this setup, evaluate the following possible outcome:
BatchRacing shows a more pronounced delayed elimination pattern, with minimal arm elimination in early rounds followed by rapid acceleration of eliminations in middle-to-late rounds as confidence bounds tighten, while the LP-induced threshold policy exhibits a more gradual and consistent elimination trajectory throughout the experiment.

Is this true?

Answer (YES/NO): NO